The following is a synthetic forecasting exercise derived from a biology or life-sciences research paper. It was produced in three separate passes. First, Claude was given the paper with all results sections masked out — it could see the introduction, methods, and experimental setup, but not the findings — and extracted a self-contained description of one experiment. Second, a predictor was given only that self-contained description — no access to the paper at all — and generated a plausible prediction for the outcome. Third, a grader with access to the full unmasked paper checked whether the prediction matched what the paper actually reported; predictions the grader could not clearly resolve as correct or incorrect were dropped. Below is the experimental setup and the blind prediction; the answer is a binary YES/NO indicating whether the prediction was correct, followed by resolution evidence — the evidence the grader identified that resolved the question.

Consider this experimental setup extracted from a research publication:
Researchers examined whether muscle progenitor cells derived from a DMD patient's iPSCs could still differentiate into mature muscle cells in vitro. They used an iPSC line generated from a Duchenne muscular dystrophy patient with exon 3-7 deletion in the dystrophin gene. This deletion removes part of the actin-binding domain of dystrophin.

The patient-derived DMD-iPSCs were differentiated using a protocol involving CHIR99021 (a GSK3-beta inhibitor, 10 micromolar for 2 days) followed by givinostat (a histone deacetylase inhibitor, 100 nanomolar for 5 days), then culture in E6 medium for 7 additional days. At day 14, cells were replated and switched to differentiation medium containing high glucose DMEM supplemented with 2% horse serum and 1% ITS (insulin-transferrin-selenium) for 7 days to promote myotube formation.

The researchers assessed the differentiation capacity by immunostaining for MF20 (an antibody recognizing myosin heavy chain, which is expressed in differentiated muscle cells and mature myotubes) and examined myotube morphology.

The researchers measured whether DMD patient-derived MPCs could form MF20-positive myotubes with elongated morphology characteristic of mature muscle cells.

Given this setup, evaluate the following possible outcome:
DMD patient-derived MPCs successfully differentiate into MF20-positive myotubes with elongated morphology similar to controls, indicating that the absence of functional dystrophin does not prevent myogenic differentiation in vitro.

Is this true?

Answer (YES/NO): YES